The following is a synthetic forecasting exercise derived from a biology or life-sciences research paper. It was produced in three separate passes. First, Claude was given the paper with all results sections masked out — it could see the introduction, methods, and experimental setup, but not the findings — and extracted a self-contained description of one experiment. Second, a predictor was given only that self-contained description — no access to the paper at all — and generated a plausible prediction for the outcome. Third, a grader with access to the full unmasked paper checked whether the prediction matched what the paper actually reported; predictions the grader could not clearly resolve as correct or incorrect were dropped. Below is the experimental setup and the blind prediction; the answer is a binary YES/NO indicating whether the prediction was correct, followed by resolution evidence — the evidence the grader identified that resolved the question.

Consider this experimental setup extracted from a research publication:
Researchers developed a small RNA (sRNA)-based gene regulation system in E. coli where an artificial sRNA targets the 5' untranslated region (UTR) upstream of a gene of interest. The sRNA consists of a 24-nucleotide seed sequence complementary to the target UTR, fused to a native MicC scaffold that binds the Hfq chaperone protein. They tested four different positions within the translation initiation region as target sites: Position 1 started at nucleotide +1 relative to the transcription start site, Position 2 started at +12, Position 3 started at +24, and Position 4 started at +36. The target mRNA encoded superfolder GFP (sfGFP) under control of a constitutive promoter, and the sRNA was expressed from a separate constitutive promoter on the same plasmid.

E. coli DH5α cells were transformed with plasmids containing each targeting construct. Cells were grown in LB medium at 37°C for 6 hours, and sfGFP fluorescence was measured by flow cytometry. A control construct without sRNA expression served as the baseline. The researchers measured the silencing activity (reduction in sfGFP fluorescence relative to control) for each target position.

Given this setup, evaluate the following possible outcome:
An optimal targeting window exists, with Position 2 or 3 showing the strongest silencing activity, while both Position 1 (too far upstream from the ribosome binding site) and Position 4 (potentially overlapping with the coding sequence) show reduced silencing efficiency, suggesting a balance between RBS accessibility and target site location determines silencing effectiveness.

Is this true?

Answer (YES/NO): NO